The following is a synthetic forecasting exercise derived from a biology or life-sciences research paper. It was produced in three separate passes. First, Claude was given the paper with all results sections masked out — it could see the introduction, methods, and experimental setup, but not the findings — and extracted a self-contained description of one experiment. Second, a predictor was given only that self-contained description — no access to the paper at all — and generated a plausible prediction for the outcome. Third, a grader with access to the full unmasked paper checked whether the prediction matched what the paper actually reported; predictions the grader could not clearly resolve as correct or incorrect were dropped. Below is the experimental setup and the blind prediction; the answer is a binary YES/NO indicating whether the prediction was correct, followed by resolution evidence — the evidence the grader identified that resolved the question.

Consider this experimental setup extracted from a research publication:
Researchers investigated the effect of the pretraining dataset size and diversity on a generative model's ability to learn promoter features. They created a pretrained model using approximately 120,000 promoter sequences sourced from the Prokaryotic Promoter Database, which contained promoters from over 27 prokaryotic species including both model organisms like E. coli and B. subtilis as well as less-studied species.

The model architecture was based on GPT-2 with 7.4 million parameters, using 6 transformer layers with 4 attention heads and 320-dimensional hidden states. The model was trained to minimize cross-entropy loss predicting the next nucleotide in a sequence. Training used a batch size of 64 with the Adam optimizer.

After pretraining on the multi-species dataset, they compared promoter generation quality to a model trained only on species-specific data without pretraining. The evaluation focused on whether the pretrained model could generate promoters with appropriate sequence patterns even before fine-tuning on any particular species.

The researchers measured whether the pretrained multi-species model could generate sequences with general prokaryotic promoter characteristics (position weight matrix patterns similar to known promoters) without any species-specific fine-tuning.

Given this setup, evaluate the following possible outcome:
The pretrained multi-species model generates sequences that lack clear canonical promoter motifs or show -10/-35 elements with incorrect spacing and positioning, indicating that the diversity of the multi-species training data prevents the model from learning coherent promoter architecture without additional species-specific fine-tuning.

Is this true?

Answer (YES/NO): YES